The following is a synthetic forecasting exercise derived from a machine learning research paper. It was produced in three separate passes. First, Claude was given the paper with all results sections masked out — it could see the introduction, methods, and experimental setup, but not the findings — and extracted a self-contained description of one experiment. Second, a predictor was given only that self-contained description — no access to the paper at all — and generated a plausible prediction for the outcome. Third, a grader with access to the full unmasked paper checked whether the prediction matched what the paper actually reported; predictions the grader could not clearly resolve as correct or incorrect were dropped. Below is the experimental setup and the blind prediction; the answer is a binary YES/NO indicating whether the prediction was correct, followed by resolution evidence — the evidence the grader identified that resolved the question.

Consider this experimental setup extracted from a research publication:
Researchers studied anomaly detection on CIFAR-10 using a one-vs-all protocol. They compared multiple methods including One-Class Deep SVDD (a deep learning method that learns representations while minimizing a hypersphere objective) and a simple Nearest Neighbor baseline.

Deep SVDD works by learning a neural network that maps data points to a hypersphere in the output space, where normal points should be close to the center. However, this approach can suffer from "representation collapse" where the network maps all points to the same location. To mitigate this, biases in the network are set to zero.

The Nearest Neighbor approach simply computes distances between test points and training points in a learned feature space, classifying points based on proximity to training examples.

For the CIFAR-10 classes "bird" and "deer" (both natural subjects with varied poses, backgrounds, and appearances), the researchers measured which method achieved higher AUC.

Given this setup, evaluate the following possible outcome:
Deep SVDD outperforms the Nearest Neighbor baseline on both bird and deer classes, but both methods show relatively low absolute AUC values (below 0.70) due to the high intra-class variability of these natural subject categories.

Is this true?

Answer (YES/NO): NO